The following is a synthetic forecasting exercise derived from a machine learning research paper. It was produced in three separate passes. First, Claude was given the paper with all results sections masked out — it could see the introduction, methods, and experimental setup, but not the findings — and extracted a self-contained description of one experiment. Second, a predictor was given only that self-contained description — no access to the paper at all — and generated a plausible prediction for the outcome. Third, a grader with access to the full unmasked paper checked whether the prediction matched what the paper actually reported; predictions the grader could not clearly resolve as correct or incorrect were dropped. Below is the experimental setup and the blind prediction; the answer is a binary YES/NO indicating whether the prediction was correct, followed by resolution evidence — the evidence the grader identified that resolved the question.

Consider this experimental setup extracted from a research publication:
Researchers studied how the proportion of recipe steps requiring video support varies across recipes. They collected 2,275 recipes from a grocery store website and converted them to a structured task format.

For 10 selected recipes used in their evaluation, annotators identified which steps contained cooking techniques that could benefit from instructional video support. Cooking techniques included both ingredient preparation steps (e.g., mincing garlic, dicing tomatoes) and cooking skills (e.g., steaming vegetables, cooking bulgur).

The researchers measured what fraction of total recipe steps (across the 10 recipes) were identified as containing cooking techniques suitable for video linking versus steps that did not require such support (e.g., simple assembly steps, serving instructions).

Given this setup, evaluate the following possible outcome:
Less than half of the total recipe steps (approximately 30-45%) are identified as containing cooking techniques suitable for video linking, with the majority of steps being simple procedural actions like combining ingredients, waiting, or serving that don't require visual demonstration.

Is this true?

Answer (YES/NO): YES